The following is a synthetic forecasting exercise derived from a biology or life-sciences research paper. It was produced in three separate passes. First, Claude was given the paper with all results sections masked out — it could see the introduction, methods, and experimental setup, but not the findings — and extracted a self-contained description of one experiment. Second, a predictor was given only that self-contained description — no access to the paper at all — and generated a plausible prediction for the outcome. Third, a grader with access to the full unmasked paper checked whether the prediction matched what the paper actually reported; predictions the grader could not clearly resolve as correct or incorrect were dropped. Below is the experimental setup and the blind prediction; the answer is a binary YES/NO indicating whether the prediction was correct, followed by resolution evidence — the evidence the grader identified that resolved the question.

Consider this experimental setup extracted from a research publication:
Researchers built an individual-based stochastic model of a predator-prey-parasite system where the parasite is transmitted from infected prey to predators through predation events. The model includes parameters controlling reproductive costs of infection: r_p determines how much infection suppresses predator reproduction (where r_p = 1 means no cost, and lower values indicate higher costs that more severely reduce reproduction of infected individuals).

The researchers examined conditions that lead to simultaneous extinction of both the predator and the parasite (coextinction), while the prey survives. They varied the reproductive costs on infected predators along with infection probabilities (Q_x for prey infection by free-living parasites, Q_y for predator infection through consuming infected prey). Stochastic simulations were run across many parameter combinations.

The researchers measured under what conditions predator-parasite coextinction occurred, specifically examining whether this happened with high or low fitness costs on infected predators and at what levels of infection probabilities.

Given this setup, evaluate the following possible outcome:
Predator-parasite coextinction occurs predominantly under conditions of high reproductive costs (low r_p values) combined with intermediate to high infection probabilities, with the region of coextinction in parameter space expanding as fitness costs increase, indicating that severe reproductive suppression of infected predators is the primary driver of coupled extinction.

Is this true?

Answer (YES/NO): YES